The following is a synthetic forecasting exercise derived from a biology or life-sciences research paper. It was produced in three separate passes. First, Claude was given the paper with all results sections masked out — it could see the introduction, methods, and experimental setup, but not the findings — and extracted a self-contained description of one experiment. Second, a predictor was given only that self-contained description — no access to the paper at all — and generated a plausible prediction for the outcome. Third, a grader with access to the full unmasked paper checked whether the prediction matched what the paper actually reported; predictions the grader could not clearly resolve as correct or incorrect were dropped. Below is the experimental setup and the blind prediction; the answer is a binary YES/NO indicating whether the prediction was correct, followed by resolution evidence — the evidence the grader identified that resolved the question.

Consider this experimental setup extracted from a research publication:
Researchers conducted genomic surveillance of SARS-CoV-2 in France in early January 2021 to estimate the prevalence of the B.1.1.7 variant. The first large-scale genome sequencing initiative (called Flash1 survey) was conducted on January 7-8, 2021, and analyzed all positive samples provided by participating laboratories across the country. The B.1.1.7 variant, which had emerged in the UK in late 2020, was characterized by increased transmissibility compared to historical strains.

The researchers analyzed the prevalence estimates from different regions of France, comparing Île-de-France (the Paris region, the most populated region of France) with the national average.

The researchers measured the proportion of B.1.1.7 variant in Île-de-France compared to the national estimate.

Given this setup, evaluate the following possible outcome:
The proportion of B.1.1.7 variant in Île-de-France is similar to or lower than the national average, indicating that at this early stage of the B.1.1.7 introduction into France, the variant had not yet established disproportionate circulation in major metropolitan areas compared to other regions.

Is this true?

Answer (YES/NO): NO